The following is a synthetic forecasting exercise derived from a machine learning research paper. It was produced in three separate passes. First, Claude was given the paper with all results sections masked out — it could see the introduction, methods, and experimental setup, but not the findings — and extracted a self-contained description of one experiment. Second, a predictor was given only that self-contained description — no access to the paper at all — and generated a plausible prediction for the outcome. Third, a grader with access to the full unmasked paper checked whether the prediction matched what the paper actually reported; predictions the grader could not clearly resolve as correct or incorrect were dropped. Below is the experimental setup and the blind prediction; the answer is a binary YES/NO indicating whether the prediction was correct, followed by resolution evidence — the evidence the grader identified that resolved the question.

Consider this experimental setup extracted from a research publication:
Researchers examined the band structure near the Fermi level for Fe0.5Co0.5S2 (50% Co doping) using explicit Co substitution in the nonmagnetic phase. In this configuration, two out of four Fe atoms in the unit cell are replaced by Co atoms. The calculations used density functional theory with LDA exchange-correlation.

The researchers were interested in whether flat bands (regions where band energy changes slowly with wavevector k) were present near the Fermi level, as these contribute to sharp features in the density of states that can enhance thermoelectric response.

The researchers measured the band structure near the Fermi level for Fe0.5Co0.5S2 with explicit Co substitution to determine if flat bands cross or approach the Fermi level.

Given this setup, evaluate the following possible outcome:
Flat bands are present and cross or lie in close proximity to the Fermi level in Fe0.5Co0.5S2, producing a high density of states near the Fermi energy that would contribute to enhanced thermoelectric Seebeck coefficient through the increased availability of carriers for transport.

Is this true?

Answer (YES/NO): NO